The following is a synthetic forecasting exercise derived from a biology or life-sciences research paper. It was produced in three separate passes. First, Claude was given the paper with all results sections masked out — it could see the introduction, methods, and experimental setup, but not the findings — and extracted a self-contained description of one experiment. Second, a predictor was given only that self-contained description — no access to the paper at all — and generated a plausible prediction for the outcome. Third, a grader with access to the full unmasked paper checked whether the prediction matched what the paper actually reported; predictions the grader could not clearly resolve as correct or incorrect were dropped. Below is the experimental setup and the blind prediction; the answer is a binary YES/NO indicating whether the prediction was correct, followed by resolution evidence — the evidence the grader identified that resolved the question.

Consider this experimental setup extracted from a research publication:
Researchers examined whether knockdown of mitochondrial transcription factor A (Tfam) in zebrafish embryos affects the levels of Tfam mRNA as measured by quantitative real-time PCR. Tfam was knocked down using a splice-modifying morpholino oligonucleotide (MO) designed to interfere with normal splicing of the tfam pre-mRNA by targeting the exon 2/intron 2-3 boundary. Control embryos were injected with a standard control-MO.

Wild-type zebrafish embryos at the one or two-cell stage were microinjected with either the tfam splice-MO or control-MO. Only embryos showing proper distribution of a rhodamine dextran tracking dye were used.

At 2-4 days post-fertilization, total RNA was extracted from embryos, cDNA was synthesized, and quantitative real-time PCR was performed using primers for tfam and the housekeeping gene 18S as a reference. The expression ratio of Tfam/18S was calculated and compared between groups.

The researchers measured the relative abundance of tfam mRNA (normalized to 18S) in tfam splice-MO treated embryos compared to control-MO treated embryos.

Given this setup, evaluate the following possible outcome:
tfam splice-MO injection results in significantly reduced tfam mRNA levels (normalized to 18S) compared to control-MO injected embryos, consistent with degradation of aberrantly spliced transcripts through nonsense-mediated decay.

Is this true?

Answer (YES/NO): YES